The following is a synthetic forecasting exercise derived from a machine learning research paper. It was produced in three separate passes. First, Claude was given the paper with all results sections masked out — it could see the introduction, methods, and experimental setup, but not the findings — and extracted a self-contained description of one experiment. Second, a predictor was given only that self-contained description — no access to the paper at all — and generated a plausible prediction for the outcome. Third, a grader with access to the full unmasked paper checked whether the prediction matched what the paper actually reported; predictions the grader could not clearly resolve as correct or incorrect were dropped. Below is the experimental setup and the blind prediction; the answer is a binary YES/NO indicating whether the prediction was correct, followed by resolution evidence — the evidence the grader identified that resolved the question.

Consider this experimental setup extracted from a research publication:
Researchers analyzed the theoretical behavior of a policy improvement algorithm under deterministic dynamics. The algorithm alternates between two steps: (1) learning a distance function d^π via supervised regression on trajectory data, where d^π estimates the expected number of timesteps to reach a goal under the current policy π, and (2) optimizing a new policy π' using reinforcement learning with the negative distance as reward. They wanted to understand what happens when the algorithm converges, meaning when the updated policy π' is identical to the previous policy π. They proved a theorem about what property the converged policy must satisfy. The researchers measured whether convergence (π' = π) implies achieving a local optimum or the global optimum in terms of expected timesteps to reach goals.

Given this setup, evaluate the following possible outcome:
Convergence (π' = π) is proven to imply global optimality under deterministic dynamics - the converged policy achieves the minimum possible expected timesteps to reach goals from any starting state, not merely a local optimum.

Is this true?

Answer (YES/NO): YES